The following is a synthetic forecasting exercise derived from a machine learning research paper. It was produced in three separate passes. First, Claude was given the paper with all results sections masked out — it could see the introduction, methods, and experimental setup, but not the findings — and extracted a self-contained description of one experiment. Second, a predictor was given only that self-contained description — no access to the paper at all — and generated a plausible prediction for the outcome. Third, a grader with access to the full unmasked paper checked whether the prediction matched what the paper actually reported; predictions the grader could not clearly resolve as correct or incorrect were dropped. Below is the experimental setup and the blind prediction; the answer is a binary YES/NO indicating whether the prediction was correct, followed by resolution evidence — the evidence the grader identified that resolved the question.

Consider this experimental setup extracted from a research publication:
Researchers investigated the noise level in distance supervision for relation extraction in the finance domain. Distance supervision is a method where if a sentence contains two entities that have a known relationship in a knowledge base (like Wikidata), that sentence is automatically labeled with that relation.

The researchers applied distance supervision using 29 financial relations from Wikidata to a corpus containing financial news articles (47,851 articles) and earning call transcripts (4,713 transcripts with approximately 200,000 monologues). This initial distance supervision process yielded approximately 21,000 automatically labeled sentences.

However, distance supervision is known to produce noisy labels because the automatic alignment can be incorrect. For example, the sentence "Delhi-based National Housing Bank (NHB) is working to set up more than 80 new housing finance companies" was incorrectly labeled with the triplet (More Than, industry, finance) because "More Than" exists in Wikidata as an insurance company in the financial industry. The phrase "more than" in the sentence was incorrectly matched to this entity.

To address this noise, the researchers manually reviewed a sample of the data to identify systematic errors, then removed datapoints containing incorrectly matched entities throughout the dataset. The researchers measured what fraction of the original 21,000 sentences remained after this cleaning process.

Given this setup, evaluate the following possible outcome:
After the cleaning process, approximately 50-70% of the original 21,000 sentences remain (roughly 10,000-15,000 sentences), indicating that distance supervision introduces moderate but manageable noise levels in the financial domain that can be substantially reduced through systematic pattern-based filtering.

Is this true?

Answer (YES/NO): NO